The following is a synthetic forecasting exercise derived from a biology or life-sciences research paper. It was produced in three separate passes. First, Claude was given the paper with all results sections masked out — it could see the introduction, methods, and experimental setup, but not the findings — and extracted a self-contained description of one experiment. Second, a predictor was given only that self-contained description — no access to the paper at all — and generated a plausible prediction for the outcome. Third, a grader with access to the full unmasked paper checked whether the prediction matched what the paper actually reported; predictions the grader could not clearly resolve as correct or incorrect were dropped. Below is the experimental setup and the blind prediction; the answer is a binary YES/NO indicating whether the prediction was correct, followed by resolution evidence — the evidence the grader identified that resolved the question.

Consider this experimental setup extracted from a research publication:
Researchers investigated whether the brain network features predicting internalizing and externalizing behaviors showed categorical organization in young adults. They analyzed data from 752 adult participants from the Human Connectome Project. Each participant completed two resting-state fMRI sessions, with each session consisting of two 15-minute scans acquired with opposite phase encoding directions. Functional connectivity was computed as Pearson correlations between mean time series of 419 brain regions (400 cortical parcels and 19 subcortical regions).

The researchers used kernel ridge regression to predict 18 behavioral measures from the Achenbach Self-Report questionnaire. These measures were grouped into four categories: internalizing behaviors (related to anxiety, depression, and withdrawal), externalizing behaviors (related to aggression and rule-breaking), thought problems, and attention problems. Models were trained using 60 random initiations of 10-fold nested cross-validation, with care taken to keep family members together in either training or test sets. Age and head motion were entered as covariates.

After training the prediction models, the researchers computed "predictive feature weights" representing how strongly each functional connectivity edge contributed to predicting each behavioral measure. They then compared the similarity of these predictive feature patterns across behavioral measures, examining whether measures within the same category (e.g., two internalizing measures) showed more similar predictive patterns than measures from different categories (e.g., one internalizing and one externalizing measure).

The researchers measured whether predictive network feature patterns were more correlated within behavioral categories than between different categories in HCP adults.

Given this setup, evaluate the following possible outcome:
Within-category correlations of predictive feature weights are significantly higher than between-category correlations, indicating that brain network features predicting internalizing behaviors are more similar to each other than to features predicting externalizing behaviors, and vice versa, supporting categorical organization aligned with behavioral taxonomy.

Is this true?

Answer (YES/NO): NO